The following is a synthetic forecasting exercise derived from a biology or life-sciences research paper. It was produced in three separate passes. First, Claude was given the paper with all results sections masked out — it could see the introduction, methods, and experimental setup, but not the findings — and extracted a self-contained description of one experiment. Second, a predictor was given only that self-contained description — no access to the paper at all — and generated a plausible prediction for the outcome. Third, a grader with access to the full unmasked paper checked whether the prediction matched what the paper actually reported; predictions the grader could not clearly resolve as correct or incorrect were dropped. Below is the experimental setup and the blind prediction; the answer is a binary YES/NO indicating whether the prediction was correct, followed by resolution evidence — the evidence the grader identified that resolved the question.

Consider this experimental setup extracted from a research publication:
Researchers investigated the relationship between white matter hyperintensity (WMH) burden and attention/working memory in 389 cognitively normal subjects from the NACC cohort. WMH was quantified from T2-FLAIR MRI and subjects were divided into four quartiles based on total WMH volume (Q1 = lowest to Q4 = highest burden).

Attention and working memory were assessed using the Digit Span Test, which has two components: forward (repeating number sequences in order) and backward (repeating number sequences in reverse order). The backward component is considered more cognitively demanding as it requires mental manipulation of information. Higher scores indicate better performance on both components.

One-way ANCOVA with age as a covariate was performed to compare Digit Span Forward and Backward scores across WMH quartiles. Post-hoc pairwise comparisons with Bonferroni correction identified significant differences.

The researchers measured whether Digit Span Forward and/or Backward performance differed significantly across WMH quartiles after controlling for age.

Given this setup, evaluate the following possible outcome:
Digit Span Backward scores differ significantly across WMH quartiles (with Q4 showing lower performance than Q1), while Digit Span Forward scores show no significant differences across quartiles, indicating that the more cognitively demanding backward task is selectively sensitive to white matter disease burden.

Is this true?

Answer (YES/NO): NO